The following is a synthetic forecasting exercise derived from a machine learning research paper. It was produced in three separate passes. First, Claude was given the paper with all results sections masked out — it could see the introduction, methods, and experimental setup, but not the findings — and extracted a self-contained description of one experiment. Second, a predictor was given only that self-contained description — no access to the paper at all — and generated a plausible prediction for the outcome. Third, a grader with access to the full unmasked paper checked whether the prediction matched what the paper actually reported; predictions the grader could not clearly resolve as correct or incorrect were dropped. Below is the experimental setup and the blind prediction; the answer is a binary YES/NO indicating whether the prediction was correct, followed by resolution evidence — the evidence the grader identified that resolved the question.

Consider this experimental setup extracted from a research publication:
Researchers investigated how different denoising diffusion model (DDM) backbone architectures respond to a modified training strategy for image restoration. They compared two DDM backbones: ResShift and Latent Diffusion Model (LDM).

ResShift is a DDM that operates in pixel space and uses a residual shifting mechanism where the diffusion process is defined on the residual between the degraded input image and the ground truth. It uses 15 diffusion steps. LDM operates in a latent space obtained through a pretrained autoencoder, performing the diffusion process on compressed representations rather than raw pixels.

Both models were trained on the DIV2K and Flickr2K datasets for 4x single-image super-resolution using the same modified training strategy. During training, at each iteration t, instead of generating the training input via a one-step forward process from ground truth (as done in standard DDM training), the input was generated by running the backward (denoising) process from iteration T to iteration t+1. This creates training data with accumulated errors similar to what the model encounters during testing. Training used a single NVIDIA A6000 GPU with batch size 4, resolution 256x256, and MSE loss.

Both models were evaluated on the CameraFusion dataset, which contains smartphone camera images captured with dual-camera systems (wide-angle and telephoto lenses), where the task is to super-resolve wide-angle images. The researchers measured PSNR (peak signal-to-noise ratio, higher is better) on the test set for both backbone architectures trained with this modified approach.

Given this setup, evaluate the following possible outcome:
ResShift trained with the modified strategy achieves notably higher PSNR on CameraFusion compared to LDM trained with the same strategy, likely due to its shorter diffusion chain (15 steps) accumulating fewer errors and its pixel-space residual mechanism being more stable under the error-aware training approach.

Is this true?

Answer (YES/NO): YES